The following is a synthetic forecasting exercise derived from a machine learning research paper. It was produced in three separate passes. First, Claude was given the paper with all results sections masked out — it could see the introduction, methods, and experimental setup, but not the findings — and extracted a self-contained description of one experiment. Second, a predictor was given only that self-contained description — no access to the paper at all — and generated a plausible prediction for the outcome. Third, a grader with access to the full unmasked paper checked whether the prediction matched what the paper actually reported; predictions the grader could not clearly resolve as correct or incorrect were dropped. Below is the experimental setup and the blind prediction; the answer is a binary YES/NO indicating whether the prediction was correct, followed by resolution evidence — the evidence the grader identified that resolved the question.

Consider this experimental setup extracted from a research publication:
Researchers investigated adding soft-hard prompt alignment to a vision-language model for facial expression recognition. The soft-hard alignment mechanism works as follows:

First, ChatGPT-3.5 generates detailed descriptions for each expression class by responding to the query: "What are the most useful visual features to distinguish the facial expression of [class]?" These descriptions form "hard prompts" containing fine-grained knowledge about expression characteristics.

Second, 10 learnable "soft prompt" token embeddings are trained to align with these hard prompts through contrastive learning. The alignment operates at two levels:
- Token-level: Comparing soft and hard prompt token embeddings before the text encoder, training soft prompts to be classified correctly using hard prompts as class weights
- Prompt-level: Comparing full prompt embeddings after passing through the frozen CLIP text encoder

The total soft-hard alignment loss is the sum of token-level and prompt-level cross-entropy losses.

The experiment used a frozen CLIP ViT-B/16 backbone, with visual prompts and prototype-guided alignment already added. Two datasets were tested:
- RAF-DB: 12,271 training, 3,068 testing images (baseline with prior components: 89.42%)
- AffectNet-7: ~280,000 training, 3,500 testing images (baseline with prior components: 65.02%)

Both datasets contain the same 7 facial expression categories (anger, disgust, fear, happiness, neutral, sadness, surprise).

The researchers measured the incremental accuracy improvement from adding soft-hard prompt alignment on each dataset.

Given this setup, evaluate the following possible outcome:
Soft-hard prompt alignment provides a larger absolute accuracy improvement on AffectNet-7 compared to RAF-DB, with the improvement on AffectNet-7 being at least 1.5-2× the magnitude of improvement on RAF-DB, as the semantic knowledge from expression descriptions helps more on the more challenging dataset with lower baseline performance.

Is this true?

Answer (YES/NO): NO